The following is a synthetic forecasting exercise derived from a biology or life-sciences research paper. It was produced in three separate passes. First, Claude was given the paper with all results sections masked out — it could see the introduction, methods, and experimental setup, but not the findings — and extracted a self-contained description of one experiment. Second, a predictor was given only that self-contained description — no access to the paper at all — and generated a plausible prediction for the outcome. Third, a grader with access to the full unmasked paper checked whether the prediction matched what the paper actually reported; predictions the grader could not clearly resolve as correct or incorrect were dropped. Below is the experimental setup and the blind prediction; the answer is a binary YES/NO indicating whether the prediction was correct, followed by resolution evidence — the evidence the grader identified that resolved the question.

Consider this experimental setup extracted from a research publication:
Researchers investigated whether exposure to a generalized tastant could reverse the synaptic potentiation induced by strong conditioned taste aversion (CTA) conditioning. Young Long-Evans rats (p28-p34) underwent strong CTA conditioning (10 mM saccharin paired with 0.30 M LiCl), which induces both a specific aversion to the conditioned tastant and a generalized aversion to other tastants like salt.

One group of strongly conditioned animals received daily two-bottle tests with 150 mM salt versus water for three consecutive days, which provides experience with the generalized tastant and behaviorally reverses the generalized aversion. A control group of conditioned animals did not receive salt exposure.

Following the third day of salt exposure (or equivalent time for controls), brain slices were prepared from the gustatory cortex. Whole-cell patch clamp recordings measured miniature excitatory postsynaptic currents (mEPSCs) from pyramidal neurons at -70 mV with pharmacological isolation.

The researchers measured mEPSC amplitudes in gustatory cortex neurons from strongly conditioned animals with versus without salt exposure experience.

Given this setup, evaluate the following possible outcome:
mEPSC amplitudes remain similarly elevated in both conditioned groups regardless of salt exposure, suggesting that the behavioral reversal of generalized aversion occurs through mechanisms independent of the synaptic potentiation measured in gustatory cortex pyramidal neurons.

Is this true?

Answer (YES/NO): NO